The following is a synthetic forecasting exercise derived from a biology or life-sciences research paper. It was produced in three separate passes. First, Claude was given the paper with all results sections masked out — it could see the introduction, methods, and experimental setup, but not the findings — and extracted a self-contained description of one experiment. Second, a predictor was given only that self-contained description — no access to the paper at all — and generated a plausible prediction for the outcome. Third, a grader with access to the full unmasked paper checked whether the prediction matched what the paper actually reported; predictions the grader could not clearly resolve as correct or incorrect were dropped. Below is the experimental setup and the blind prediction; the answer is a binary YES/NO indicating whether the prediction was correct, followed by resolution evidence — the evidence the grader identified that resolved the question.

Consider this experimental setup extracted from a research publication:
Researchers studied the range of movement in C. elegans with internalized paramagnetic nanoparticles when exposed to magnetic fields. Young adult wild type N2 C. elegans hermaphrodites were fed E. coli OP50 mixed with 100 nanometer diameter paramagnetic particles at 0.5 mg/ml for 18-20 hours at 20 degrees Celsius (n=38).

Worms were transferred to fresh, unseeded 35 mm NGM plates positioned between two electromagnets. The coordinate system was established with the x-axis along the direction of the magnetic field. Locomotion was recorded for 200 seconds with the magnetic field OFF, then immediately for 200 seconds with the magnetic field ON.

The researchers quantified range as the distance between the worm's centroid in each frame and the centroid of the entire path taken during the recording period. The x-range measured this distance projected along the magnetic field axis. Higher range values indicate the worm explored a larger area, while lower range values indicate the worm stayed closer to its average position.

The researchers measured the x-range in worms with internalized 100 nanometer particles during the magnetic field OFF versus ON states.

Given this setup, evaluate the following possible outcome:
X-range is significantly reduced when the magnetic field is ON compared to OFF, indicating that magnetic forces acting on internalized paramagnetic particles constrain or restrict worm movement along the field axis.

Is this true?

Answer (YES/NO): NO